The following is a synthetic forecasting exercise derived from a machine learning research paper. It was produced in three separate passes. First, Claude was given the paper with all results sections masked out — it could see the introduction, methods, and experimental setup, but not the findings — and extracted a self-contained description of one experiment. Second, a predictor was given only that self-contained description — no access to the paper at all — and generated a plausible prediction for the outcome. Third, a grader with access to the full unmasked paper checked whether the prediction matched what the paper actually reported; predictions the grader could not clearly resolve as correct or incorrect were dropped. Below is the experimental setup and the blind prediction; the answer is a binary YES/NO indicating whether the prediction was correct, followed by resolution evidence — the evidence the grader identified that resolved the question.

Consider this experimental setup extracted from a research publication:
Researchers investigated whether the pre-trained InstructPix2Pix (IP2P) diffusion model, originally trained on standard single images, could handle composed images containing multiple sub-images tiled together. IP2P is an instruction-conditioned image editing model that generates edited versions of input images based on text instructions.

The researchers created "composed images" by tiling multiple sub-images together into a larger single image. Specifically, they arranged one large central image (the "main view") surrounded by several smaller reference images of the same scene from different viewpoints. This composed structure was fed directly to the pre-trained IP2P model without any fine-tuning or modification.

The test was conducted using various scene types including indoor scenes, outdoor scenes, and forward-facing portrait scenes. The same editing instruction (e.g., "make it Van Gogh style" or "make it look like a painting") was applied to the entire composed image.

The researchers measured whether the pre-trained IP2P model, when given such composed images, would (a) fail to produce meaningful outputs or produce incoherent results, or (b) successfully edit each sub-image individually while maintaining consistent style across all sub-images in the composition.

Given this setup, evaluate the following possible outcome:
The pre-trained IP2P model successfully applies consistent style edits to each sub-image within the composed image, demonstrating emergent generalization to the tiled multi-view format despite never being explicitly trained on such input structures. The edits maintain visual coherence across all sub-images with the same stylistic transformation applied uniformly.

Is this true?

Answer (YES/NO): YES